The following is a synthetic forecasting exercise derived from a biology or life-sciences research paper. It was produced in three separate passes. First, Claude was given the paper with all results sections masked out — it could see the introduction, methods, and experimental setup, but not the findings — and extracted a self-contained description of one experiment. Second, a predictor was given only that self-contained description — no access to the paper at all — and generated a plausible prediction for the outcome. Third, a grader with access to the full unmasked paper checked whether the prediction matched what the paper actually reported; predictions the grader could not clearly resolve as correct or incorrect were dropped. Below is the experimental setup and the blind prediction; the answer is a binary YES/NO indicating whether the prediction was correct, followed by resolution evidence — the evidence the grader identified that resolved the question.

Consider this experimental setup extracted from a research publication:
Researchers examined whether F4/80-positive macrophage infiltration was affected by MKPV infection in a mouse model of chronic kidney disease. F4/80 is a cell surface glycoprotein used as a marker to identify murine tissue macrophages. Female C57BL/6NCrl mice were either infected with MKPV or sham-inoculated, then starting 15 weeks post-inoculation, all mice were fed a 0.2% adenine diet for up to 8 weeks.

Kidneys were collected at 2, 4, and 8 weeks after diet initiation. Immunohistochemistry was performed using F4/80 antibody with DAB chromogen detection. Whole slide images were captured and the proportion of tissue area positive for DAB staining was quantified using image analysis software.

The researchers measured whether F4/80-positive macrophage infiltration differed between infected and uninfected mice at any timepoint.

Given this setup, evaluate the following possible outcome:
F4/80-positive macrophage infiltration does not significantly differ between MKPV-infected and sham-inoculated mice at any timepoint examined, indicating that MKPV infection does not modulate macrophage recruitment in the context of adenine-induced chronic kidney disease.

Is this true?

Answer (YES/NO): YES